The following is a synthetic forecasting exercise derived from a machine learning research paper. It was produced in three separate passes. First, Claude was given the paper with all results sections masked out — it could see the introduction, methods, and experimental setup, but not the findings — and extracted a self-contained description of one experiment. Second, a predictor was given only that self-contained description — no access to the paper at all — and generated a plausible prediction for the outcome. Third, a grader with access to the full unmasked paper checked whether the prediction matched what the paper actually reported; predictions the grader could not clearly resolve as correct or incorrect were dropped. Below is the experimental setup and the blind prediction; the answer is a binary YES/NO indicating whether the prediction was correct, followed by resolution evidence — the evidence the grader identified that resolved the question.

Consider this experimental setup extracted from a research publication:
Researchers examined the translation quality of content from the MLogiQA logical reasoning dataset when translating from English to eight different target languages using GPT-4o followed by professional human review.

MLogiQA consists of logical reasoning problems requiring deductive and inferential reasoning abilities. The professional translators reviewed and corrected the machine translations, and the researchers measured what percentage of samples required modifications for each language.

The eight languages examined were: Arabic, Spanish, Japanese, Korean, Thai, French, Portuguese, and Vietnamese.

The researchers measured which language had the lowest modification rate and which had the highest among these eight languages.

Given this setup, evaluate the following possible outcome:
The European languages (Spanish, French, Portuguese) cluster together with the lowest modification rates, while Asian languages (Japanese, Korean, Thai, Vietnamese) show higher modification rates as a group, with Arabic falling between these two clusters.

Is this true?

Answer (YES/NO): NO